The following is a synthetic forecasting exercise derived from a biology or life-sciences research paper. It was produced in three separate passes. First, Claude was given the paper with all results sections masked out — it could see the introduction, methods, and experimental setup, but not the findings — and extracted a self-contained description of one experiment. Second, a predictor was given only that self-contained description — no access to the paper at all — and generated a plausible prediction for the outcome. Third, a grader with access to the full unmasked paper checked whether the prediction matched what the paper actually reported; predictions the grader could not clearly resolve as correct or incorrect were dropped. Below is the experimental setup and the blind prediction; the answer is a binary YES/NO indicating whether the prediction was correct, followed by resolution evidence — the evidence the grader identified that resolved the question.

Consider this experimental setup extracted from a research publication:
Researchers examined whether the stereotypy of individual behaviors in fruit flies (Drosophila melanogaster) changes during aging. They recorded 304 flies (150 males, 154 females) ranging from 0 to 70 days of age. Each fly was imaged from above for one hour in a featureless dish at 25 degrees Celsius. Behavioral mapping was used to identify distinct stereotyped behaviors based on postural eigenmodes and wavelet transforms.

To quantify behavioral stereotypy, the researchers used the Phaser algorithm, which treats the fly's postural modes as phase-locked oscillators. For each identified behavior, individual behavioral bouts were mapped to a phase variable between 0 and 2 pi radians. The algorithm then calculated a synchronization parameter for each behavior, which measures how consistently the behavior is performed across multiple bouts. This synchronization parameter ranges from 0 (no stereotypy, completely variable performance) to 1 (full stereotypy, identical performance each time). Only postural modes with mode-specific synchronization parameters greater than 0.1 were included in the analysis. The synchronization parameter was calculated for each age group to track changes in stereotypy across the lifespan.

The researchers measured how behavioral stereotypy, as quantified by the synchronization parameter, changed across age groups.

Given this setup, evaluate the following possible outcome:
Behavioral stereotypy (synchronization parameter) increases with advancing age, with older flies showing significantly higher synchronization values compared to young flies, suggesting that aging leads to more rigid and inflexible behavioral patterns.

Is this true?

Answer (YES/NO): NO